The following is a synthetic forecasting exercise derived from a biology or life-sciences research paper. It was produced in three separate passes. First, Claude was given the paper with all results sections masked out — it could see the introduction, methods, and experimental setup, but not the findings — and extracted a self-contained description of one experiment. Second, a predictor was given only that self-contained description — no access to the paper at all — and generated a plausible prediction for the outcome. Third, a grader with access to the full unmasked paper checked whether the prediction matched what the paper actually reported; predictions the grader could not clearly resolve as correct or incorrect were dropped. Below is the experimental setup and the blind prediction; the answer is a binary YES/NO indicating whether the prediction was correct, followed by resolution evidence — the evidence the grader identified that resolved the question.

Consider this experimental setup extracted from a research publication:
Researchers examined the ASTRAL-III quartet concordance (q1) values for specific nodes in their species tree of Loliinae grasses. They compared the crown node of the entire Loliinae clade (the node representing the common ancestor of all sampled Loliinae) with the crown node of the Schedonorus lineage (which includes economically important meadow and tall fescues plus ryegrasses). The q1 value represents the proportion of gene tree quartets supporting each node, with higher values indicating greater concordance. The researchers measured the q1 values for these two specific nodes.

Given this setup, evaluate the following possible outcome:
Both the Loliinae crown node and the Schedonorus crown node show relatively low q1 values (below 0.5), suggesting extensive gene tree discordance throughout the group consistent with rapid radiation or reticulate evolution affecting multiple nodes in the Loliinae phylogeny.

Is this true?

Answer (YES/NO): NO